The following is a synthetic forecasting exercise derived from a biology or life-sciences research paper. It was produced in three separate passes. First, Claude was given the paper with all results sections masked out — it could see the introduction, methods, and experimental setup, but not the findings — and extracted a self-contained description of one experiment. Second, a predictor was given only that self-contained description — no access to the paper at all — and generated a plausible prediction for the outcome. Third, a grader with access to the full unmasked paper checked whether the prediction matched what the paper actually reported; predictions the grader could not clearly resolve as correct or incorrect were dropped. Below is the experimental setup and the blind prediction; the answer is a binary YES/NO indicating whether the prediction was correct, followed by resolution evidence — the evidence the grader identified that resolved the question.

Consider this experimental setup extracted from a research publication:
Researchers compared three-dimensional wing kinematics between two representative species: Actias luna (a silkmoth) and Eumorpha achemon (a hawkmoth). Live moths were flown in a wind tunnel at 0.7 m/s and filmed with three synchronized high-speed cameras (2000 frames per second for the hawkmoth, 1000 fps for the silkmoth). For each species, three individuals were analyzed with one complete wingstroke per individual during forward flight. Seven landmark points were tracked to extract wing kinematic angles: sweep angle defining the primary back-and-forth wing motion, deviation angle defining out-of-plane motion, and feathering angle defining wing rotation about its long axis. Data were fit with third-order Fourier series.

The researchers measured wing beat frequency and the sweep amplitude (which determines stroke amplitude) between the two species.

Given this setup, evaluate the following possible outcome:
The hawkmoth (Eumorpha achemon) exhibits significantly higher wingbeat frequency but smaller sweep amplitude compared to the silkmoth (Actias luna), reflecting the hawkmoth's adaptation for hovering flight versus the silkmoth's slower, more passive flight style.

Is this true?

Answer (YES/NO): YES